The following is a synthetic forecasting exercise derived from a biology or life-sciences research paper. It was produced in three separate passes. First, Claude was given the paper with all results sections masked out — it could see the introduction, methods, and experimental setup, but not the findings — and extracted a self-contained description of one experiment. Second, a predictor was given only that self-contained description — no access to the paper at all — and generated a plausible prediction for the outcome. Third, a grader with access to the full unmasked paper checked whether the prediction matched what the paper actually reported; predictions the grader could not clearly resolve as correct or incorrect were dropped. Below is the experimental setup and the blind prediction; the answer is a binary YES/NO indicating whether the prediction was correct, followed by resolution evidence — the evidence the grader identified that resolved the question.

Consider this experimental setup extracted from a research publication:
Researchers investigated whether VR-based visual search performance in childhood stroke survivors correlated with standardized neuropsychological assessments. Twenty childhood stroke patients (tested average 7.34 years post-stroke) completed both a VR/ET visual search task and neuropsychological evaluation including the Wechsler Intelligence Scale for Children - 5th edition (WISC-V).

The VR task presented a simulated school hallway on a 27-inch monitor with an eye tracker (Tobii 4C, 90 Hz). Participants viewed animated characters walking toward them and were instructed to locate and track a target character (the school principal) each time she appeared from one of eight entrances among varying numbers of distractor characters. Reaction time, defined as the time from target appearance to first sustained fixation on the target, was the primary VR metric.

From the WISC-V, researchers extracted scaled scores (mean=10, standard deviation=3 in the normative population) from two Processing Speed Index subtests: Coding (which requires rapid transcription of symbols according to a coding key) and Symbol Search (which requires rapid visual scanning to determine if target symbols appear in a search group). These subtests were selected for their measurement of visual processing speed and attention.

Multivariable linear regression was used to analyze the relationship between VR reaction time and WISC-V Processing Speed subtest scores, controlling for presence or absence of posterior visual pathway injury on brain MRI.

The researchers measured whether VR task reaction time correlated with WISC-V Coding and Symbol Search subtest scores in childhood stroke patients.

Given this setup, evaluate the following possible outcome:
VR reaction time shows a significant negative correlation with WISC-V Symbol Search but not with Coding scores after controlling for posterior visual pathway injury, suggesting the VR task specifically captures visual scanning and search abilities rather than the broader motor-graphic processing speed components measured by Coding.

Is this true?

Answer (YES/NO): NO